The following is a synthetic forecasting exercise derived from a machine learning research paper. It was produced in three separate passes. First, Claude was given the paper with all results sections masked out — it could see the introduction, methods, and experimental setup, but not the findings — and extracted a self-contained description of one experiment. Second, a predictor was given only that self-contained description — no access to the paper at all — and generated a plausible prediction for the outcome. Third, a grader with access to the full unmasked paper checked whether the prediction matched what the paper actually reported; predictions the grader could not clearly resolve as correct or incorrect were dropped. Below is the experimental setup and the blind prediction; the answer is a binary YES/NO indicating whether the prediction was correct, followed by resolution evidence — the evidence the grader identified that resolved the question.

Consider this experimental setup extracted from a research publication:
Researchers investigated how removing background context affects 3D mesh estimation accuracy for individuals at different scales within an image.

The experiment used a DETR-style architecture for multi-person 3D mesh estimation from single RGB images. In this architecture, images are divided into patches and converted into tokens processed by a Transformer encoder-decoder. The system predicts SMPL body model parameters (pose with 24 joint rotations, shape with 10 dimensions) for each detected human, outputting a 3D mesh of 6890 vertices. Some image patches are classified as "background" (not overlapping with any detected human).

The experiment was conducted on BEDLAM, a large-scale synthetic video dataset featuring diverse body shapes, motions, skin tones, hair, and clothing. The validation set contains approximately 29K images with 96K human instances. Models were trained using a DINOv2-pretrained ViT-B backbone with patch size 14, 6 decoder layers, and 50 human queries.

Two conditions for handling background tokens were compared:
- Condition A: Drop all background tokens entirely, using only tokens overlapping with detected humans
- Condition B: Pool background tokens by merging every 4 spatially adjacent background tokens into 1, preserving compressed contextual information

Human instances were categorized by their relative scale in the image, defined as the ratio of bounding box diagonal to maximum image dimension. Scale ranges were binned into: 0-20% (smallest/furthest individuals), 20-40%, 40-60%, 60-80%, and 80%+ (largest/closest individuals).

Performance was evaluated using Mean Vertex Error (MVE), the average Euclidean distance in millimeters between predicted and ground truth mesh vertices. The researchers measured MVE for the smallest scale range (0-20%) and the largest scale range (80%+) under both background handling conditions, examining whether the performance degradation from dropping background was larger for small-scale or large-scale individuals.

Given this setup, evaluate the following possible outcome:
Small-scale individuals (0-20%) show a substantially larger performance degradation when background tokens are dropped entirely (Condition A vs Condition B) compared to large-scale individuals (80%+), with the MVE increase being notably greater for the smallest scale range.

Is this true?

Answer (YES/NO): NO